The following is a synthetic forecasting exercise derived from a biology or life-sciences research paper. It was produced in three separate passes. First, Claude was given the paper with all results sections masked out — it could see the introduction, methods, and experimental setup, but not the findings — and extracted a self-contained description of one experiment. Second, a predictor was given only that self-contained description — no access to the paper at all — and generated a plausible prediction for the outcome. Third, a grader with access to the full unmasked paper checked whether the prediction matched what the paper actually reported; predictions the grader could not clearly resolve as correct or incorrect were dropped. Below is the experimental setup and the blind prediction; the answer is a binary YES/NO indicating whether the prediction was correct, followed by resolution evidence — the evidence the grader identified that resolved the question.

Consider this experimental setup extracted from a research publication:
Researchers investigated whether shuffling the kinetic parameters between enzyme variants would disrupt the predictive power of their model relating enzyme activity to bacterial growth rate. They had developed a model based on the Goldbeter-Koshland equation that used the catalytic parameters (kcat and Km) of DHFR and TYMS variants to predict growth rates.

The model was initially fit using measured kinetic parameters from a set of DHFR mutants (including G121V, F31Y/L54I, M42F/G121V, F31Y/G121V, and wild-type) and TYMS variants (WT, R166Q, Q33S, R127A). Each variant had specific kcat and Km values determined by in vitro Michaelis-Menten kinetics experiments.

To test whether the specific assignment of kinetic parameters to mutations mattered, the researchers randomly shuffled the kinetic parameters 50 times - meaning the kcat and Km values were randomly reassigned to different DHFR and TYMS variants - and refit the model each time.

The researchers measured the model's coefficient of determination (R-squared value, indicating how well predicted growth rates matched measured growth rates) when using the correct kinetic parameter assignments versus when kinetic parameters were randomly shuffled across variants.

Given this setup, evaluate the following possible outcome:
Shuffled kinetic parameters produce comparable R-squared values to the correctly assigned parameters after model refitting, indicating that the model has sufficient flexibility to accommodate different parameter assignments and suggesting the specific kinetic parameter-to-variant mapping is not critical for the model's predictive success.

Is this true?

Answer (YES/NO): NO